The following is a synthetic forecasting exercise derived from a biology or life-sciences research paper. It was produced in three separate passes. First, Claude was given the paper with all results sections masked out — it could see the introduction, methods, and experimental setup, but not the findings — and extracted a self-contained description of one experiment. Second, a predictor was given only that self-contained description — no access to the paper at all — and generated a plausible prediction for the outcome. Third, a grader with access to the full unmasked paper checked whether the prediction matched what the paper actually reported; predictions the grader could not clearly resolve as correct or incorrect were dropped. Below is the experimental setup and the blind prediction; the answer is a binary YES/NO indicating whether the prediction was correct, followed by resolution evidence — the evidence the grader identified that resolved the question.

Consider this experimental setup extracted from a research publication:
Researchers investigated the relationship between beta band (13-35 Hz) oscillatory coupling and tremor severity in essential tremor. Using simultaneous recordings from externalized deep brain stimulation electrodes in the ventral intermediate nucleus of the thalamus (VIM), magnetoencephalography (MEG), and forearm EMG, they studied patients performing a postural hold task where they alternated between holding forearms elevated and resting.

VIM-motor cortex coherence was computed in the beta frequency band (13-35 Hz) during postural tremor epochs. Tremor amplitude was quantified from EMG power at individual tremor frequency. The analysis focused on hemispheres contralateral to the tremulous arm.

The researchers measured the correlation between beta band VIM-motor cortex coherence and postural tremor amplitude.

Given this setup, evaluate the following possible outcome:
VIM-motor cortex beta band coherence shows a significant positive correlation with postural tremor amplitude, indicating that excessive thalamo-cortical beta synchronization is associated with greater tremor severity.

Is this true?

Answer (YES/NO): NO